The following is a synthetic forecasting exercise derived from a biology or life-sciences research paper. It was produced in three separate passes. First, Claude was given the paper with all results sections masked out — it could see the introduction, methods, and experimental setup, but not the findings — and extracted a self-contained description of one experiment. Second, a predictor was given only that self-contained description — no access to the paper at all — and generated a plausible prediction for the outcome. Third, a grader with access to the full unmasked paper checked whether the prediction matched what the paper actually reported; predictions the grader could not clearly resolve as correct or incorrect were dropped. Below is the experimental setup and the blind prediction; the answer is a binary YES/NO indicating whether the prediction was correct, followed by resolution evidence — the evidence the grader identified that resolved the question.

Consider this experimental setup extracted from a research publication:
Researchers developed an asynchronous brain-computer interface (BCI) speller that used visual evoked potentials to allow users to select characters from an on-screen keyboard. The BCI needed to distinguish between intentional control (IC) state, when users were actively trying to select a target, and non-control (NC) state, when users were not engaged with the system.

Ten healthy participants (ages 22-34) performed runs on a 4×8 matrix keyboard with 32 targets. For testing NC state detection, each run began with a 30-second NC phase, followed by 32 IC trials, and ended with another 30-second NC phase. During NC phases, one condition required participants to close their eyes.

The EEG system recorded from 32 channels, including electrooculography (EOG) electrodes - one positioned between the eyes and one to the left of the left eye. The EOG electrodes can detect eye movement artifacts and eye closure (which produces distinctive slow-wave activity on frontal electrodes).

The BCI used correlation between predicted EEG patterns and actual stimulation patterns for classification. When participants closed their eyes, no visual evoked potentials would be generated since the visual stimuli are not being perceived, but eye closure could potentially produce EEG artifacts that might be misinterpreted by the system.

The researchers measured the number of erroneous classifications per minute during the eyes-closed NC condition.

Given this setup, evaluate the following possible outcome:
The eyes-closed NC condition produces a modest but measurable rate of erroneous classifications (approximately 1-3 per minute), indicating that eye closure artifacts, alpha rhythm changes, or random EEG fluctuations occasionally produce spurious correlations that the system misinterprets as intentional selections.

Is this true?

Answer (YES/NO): NO